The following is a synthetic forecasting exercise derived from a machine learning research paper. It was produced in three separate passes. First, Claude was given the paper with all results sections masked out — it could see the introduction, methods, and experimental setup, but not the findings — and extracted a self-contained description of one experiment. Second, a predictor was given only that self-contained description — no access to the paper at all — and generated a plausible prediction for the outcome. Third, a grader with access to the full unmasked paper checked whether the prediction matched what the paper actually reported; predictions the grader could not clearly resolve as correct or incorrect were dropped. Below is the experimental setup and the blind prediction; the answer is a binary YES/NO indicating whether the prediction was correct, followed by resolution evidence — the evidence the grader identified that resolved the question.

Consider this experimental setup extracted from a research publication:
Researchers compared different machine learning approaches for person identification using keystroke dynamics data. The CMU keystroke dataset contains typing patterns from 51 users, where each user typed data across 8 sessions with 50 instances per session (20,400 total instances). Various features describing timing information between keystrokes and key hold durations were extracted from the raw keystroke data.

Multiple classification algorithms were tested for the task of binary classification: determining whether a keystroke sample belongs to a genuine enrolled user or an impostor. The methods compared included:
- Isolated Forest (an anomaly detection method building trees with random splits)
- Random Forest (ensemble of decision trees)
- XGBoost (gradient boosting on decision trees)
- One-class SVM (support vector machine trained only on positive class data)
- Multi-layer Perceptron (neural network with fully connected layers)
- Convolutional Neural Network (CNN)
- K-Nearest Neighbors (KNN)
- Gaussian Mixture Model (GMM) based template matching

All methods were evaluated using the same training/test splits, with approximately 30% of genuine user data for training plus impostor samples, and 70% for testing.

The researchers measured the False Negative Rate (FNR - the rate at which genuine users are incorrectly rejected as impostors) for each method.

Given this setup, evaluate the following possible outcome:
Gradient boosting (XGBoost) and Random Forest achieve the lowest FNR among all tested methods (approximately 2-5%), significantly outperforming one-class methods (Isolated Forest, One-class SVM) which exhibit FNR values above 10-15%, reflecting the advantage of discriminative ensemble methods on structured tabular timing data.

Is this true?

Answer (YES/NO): NO